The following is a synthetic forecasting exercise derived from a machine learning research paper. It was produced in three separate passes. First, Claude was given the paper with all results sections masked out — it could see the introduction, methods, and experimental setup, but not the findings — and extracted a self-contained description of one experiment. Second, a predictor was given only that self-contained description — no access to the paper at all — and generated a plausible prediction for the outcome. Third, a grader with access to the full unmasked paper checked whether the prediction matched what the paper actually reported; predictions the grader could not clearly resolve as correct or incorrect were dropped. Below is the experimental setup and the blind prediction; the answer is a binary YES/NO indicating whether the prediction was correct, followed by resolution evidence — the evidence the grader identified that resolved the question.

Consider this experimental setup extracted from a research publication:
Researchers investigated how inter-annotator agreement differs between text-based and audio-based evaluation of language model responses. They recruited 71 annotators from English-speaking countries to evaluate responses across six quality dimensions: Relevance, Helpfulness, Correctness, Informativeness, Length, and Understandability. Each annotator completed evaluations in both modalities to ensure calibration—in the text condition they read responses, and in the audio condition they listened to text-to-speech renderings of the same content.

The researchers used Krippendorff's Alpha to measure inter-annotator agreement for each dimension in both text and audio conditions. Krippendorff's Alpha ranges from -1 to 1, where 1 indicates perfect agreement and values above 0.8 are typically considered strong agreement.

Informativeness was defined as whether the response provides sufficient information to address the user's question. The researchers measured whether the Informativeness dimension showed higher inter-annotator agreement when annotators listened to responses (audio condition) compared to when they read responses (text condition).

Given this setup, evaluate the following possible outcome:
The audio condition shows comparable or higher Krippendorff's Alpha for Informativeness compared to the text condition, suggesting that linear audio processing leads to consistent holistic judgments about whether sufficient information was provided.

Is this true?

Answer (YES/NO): YES